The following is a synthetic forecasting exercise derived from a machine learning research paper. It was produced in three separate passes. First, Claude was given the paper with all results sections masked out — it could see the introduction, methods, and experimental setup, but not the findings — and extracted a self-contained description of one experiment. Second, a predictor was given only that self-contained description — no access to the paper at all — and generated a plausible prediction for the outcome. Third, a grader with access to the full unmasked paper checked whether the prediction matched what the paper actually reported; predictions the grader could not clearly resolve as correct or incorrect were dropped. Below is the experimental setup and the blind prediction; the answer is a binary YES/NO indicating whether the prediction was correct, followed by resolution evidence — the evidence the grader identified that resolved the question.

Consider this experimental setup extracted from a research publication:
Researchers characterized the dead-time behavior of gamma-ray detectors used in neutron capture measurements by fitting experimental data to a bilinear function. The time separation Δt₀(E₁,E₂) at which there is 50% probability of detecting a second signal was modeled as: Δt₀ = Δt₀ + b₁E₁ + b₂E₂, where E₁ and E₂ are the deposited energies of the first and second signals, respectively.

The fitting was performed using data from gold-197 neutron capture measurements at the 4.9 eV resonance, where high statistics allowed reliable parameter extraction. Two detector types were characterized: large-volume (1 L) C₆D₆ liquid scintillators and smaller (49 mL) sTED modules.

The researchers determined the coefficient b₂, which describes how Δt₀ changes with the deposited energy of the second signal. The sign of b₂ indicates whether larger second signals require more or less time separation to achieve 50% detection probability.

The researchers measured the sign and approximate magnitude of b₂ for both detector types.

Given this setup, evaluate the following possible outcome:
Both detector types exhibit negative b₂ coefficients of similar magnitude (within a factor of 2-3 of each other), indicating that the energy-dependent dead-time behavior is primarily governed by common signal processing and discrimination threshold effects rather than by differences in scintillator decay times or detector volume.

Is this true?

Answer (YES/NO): YES